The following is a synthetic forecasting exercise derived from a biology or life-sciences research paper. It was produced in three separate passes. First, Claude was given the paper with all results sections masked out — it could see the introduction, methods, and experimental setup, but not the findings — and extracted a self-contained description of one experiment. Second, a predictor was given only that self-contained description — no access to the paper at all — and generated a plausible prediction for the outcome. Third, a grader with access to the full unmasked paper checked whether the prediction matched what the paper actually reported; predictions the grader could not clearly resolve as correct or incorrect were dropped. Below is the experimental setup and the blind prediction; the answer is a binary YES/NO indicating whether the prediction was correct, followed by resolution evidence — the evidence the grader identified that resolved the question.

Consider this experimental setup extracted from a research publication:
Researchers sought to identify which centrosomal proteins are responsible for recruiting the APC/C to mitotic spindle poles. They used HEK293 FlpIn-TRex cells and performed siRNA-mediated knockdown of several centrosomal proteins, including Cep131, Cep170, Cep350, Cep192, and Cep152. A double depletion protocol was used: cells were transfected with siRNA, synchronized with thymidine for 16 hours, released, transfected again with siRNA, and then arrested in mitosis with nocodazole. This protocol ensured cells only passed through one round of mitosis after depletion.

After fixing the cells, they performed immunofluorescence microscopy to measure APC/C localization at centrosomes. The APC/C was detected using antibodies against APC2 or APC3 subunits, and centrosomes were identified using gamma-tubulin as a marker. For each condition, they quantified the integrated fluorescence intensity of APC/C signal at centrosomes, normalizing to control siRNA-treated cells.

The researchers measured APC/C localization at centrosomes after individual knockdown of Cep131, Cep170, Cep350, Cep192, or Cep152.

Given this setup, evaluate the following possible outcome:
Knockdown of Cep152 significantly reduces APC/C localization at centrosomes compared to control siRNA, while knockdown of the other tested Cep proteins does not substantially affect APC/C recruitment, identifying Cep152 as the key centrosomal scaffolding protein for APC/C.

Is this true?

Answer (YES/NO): NO